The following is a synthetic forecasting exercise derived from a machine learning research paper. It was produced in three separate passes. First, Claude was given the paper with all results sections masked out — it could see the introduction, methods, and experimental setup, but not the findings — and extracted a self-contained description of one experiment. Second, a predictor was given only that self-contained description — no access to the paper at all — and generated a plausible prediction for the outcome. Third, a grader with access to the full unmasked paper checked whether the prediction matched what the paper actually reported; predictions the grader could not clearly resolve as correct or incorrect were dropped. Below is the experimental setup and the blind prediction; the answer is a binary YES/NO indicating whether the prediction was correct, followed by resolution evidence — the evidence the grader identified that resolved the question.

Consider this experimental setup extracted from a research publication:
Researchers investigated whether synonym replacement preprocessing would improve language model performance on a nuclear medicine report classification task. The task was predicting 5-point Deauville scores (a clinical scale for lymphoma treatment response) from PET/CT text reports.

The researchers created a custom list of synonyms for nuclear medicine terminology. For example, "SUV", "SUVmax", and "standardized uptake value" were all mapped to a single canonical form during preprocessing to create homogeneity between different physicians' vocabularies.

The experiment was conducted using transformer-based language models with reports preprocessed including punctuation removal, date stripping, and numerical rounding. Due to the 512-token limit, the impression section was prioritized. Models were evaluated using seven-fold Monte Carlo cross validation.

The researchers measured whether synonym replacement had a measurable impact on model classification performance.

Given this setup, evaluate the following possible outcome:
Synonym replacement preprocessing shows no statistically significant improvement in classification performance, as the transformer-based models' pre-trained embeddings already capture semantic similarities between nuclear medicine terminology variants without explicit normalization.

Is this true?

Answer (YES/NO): YES